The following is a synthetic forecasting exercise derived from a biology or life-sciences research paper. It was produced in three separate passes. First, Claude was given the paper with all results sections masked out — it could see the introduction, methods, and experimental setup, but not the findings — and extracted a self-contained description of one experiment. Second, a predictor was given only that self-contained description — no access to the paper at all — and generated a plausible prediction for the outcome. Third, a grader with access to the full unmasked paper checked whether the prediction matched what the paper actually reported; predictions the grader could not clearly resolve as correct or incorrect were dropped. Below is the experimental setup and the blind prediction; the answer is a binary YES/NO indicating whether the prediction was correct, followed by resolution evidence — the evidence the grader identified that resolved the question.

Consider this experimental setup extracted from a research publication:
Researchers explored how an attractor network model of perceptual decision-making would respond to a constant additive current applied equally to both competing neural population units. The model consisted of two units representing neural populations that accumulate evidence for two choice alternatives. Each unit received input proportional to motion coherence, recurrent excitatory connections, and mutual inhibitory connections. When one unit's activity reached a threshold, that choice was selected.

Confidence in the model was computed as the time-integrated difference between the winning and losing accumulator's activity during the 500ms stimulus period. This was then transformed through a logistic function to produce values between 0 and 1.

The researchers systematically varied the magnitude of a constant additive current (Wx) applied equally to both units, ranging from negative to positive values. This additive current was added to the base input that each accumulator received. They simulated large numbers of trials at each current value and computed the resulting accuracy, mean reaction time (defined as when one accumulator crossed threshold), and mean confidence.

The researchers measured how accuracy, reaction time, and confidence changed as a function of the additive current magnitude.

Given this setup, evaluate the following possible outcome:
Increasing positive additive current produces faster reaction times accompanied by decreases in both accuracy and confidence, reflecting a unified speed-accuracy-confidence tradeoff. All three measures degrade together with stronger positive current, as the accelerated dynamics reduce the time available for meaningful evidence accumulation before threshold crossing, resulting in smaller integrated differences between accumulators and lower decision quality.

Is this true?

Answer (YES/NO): NO